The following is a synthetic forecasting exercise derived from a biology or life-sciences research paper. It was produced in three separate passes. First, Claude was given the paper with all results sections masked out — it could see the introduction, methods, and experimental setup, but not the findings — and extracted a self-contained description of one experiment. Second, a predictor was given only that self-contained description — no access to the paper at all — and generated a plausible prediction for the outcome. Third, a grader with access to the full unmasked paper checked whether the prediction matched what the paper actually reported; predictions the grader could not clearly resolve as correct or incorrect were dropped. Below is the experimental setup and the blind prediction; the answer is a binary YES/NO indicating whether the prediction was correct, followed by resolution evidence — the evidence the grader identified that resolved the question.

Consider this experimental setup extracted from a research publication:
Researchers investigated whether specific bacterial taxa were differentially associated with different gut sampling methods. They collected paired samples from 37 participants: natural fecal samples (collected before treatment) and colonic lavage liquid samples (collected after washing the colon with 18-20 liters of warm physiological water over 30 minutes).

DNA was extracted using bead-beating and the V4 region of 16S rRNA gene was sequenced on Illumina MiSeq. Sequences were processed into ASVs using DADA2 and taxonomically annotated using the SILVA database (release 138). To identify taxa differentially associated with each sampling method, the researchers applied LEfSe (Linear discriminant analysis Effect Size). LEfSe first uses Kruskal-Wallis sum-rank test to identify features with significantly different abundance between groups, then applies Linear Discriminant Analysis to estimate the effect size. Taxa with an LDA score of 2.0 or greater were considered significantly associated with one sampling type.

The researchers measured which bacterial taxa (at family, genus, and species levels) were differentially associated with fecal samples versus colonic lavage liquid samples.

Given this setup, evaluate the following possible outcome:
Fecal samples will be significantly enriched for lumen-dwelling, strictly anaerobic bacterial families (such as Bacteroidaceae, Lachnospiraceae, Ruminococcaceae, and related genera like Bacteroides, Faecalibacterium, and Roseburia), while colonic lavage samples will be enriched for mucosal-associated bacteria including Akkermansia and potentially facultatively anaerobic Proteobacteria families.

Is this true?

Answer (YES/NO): NO